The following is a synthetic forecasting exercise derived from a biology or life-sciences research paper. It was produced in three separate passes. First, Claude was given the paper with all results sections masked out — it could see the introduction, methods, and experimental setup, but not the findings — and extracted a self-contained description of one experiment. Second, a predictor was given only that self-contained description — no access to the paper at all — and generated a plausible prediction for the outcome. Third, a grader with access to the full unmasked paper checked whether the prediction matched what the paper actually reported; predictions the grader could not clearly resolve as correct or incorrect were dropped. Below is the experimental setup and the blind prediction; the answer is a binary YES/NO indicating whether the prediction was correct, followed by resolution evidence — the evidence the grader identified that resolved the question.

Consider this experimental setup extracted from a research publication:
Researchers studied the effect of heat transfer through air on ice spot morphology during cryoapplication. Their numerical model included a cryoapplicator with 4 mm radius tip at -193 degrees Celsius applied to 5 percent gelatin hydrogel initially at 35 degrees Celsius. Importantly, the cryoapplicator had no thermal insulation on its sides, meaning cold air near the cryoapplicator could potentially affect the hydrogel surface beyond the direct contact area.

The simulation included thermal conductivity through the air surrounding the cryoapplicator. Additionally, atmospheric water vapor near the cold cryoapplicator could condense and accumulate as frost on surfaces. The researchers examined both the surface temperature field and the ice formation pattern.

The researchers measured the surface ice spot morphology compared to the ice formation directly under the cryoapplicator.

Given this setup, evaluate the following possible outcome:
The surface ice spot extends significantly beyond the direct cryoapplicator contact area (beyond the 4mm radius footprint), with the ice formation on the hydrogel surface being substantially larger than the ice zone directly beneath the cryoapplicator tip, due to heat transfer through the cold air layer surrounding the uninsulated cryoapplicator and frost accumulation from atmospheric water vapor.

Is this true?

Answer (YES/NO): NO